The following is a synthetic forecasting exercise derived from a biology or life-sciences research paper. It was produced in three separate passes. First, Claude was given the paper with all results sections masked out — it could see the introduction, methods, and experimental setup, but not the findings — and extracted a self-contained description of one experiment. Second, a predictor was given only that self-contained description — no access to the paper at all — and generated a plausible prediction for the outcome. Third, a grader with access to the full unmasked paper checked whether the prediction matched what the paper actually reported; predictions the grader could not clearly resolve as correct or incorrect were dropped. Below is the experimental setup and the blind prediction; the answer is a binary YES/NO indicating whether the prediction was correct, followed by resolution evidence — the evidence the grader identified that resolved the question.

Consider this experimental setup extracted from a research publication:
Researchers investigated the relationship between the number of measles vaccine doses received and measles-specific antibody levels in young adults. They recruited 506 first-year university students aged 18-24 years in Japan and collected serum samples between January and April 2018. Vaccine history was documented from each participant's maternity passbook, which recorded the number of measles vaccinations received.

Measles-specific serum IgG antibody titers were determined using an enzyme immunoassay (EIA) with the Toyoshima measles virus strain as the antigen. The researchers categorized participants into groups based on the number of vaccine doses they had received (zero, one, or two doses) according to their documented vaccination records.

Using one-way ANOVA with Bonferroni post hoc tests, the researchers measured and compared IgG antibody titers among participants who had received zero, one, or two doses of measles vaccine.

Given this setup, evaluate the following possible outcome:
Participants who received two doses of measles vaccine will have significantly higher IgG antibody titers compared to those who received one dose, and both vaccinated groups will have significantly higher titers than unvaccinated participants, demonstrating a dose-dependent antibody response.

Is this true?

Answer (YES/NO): NO